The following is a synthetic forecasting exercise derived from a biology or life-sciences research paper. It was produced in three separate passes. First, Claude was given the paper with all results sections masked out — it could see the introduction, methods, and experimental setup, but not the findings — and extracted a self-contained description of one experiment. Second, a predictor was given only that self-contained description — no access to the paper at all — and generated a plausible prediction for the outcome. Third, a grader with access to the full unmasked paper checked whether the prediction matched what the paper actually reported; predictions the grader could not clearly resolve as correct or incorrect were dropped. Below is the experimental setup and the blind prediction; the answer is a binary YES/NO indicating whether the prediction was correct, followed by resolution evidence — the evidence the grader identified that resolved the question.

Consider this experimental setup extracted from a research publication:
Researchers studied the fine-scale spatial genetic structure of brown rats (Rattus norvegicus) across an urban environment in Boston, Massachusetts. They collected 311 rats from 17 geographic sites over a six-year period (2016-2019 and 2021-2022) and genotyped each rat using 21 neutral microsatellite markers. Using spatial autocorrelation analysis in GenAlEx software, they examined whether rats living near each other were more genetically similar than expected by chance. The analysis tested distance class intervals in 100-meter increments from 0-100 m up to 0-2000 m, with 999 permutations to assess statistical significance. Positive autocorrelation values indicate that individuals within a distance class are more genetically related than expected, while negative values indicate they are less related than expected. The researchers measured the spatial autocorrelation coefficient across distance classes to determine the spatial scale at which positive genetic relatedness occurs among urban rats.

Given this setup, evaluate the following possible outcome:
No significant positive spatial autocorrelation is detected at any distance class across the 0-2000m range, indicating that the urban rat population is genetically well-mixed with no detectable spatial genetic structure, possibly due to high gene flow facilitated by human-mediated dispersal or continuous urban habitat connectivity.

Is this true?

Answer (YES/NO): NO